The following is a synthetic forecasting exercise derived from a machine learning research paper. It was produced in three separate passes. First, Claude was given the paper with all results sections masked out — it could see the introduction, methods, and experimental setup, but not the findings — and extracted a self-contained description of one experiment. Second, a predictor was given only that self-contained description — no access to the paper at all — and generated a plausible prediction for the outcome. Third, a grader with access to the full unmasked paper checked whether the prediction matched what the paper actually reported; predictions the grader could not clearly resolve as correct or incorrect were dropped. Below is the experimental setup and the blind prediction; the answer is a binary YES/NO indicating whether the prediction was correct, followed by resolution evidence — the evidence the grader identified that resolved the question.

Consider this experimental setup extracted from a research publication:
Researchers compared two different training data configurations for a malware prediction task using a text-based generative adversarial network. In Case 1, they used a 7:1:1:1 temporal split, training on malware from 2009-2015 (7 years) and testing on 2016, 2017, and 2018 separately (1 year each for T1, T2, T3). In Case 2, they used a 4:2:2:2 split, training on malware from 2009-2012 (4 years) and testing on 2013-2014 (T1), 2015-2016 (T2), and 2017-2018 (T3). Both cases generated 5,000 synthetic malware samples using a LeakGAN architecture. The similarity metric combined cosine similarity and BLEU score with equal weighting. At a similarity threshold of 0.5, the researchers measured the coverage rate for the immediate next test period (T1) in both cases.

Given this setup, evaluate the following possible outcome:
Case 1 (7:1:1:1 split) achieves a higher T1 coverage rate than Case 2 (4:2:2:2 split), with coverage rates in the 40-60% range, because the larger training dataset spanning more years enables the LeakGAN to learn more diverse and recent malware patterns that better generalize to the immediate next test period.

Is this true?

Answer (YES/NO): NO